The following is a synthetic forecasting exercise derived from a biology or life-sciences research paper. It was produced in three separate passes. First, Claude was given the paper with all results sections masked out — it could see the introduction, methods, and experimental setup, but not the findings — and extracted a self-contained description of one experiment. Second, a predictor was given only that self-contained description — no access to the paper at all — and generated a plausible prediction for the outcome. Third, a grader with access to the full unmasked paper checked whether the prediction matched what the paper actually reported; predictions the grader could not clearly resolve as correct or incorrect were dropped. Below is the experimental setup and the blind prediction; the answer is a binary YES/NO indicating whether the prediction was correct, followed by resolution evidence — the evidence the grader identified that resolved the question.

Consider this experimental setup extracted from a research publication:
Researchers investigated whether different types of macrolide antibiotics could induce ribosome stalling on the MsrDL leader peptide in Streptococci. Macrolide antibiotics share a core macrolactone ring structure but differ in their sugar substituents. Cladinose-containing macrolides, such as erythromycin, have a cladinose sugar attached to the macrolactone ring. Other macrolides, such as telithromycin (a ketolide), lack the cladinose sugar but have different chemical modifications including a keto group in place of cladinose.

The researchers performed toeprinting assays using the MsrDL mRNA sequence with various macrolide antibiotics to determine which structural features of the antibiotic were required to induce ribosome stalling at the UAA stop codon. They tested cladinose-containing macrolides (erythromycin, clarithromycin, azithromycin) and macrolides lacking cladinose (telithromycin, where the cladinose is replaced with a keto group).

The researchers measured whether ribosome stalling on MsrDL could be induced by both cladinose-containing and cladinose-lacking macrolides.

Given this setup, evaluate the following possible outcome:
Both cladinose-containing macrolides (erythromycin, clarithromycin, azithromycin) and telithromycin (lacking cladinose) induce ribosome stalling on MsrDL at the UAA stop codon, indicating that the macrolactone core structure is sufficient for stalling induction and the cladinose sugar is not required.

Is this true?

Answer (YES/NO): NO